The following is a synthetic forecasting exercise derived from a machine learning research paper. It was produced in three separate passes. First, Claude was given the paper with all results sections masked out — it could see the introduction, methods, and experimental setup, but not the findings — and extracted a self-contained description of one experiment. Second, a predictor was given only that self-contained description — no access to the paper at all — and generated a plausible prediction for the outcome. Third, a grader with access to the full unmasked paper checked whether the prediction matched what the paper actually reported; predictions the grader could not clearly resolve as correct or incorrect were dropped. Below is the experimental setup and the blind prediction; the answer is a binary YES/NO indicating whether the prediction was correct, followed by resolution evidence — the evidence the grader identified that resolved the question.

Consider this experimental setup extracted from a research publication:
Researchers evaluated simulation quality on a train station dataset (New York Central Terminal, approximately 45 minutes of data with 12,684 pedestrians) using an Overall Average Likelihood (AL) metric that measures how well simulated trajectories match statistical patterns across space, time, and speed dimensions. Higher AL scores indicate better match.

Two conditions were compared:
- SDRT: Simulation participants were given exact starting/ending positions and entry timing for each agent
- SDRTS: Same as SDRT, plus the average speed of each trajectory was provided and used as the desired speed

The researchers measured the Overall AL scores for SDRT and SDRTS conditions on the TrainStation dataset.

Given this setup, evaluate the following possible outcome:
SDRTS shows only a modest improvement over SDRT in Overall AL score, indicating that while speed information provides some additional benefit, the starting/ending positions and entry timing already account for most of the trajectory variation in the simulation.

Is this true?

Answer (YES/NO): NO